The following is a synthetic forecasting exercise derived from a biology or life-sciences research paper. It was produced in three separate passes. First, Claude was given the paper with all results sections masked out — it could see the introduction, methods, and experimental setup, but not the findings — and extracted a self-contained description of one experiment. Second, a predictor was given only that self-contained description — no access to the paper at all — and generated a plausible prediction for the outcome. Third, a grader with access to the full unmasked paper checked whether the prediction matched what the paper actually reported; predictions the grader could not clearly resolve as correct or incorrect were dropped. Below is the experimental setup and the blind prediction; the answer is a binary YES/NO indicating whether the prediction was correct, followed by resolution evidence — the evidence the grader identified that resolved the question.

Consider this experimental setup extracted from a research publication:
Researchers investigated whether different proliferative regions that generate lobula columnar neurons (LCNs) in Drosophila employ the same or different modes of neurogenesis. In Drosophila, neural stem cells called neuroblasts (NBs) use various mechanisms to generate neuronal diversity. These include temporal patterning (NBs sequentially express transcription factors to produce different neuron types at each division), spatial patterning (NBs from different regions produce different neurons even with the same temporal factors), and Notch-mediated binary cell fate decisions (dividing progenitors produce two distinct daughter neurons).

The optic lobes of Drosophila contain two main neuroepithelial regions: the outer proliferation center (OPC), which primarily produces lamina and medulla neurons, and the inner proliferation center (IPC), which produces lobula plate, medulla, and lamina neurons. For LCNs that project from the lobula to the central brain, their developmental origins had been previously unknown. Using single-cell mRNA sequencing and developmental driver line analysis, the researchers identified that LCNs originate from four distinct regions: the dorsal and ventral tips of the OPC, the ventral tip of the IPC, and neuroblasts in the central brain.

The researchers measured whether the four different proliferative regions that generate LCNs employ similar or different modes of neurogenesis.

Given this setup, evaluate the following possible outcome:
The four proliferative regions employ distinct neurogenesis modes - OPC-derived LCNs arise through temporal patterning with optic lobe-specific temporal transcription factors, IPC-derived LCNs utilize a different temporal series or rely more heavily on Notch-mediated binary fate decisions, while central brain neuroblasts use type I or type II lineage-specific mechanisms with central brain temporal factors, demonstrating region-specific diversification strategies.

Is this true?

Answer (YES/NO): NO